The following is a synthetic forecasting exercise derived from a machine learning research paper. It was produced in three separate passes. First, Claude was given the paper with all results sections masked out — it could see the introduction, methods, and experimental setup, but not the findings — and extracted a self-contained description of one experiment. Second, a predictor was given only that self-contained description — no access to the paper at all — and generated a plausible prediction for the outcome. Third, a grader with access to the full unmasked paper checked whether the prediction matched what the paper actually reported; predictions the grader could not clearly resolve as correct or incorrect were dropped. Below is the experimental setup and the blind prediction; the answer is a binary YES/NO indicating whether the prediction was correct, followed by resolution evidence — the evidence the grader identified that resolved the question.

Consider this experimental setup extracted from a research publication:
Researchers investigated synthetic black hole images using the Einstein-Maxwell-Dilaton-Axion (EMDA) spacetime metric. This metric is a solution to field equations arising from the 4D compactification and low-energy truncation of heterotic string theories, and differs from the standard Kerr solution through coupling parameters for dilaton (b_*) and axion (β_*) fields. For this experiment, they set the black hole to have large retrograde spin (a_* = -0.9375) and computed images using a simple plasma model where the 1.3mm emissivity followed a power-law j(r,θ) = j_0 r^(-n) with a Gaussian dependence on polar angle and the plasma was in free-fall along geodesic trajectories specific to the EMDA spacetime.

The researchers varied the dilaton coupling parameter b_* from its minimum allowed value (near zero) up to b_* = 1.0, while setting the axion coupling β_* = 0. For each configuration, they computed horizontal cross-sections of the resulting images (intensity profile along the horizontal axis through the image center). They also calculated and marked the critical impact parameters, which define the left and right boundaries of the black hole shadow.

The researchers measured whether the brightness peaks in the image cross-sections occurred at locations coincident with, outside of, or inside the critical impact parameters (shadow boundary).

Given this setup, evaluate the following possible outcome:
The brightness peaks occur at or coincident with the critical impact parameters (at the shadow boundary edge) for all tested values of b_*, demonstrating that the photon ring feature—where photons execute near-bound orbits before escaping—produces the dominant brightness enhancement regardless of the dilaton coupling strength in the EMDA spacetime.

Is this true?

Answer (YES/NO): YES